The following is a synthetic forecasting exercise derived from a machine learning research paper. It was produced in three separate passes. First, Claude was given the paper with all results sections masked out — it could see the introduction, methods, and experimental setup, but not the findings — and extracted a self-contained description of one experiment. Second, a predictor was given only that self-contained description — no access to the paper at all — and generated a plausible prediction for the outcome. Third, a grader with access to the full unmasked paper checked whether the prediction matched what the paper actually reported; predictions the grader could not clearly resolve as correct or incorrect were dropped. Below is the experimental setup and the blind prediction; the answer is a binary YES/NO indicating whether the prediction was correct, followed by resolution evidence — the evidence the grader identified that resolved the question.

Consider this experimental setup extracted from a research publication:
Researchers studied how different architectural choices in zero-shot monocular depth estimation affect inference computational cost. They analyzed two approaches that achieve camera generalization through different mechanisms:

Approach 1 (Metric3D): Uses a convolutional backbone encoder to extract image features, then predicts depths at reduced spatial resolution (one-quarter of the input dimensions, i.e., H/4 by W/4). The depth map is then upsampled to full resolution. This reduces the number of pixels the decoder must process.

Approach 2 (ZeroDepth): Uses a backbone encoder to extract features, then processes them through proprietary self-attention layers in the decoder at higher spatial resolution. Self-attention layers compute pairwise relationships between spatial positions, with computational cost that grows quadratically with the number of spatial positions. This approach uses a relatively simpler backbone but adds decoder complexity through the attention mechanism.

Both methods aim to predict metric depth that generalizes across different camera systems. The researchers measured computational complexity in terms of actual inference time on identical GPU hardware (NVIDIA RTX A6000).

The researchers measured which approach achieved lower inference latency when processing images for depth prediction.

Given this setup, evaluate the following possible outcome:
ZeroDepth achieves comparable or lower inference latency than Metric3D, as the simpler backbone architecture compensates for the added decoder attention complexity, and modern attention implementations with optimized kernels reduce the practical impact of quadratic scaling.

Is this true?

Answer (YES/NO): NO